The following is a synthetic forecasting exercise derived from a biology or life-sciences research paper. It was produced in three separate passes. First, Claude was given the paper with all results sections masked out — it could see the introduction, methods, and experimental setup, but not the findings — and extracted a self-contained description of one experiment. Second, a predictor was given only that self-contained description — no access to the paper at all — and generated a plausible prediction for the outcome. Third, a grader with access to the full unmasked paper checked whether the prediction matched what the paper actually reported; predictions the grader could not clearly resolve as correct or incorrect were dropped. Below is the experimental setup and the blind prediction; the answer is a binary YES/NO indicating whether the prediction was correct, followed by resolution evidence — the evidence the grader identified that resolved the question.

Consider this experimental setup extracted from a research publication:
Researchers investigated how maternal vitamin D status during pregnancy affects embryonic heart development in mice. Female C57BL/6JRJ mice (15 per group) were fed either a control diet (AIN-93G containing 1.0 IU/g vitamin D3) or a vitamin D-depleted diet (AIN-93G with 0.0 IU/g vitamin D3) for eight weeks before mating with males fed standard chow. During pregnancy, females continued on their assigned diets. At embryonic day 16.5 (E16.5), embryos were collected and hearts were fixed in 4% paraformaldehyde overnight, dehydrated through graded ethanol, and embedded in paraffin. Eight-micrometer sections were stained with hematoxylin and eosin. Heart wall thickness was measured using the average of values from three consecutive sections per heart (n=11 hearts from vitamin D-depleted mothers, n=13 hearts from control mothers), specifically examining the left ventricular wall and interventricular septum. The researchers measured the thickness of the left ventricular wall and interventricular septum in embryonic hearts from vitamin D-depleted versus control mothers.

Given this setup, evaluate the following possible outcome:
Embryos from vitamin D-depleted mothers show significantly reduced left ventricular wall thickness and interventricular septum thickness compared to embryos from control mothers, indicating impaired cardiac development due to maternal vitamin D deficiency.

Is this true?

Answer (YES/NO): NO